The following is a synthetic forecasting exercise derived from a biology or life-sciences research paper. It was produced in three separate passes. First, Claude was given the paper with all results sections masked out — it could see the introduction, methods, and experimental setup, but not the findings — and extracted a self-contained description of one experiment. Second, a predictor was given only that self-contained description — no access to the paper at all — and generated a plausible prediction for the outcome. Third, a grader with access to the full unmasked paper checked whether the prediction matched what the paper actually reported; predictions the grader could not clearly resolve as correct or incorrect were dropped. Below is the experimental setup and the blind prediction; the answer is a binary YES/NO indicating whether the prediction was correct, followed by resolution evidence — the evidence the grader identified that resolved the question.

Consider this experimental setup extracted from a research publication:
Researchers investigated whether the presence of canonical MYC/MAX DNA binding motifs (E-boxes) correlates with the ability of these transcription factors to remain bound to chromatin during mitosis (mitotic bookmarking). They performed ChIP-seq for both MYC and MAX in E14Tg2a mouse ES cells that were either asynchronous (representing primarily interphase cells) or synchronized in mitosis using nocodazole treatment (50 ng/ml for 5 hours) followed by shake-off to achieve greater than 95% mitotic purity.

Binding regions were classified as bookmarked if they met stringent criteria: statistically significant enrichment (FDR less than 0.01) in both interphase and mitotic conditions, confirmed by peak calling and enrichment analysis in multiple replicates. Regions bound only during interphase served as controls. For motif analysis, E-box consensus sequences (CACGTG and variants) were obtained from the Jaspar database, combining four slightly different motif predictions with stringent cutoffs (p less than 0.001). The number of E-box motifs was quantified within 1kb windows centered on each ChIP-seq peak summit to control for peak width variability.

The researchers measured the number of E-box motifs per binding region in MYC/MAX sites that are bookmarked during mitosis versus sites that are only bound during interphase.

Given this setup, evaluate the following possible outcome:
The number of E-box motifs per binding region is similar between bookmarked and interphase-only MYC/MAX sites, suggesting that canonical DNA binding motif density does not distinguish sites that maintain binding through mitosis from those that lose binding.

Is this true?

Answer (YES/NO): NO